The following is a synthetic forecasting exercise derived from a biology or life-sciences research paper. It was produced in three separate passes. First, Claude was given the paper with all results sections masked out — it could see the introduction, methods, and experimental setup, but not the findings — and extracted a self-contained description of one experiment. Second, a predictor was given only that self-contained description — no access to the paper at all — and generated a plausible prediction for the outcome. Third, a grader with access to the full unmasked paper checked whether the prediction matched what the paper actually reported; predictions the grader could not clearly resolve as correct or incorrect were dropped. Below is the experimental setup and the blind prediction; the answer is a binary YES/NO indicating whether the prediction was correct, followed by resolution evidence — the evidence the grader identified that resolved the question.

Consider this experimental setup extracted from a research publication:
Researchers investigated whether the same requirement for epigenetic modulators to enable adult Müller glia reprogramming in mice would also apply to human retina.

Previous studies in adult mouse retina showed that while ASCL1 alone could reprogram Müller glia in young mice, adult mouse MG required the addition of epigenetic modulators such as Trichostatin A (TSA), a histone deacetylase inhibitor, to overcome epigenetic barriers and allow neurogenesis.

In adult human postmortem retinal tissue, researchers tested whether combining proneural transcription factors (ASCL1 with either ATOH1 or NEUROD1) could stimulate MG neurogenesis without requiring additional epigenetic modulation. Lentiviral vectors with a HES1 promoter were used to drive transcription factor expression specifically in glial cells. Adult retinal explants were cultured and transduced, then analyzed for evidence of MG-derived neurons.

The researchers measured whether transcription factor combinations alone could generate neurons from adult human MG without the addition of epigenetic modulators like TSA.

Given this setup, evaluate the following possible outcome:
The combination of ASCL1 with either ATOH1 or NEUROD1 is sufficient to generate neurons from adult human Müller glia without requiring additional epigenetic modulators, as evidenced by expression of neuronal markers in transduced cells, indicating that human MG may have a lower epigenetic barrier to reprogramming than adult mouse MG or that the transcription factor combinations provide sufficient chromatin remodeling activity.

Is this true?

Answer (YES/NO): YES